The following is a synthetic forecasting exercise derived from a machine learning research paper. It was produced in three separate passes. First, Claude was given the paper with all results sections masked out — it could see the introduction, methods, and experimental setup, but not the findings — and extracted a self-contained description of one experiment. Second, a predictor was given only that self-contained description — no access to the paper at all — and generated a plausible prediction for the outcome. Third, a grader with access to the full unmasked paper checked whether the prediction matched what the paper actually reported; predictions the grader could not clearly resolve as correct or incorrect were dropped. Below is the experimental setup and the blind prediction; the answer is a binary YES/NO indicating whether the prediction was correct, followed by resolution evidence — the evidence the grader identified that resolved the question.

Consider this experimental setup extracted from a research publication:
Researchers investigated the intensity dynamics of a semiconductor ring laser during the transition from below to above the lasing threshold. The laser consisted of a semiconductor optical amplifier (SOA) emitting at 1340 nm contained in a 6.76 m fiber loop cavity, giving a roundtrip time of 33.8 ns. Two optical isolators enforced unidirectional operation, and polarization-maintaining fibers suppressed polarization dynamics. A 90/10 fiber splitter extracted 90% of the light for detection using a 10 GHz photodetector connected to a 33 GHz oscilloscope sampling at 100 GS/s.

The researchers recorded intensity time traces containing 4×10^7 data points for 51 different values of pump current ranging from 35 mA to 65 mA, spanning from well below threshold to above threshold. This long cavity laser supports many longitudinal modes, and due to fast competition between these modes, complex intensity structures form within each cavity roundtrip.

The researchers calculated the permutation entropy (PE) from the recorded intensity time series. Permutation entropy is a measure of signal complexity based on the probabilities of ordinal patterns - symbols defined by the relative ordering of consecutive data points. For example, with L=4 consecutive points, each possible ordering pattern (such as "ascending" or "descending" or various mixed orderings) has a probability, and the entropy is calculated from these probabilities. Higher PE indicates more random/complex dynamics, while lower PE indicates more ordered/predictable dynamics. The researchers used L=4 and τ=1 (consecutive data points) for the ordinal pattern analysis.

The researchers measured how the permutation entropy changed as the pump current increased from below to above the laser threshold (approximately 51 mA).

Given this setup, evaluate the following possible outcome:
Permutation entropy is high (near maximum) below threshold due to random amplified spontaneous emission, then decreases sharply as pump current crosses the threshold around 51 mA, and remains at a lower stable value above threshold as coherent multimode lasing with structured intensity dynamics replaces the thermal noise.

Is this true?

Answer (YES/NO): NO